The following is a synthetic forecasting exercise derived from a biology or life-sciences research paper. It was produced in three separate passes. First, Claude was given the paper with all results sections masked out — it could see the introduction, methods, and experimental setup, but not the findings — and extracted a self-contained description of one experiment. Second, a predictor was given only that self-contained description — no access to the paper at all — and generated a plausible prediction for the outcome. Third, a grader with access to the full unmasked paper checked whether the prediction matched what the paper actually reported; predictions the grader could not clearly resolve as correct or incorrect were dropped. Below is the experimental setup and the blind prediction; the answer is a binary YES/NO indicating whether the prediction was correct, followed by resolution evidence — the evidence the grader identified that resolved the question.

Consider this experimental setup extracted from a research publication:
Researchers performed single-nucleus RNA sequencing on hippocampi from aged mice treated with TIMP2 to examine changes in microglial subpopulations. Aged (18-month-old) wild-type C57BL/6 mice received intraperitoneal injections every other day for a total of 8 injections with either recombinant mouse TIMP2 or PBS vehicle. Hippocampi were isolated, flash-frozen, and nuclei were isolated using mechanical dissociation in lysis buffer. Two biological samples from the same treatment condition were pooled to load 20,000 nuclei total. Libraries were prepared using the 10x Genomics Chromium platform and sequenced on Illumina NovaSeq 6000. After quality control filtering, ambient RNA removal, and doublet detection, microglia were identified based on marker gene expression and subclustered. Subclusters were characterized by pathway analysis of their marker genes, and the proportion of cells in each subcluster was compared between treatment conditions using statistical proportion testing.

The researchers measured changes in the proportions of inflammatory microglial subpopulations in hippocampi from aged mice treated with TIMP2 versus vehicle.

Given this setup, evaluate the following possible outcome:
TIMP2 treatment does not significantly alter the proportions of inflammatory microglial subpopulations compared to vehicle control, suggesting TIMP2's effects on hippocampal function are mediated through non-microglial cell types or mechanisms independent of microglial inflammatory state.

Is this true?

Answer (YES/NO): NO